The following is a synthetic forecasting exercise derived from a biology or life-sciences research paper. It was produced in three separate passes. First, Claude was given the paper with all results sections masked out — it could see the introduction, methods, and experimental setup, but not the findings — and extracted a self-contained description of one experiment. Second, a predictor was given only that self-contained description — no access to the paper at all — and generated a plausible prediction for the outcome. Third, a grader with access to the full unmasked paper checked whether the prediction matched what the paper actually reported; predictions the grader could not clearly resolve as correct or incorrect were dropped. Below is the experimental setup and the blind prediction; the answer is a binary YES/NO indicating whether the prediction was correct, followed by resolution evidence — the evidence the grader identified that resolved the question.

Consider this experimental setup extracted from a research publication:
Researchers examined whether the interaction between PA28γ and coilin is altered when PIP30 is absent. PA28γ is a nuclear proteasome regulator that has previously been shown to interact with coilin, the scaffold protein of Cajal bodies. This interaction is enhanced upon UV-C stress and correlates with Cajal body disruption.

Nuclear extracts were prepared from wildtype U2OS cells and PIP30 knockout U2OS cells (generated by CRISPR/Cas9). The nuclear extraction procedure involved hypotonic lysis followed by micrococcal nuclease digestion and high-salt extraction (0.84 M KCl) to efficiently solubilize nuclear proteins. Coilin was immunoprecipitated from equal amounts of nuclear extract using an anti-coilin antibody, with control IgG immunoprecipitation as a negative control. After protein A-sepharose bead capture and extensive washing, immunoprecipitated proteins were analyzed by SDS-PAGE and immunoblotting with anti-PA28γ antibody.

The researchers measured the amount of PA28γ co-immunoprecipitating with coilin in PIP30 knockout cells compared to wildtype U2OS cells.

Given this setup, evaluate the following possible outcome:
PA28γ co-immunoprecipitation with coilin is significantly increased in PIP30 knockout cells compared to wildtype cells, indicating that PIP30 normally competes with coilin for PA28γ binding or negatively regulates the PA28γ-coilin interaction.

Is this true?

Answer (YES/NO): YES